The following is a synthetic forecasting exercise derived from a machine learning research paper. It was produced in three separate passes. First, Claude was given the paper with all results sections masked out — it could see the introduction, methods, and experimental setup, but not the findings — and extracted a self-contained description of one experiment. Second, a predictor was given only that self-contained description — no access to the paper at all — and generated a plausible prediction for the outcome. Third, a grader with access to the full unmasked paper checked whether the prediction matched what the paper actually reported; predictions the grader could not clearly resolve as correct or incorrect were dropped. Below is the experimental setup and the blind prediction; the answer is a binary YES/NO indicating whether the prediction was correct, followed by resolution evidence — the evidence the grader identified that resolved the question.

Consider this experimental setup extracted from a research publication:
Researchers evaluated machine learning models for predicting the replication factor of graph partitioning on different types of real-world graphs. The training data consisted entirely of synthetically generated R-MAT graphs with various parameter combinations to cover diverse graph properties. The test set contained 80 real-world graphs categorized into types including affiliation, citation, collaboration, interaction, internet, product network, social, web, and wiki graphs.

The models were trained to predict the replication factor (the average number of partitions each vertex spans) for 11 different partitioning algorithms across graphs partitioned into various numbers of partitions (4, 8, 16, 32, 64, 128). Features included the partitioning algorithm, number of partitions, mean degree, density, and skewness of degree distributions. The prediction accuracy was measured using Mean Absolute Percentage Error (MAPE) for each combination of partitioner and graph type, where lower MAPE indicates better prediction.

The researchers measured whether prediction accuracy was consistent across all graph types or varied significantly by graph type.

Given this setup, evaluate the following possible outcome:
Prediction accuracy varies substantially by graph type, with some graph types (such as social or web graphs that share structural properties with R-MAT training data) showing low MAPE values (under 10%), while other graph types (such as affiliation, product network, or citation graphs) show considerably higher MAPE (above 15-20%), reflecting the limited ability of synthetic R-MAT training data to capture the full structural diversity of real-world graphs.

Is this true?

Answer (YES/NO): NO